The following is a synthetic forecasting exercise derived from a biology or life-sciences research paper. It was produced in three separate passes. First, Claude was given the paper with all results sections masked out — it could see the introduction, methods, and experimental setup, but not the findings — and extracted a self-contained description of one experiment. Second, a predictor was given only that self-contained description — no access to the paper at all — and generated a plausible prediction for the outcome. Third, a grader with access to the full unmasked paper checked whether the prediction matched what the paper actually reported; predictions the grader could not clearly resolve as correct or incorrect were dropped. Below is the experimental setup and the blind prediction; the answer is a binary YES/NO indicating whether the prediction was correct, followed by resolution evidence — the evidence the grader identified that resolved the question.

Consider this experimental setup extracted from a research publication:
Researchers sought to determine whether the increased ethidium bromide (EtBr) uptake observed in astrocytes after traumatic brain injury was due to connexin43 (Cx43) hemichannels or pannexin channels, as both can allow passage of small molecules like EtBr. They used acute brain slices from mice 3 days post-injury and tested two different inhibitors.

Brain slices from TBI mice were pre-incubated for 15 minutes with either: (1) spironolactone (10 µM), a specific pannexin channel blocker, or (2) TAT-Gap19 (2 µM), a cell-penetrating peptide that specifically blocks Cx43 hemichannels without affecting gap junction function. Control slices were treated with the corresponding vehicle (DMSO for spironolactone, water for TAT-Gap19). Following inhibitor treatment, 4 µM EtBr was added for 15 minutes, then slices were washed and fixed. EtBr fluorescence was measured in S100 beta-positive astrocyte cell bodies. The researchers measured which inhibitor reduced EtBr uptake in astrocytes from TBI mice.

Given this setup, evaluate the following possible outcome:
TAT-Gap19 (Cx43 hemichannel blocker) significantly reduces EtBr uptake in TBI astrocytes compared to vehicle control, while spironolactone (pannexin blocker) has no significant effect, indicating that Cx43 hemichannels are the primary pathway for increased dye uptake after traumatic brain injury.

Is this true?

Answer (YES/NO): NO